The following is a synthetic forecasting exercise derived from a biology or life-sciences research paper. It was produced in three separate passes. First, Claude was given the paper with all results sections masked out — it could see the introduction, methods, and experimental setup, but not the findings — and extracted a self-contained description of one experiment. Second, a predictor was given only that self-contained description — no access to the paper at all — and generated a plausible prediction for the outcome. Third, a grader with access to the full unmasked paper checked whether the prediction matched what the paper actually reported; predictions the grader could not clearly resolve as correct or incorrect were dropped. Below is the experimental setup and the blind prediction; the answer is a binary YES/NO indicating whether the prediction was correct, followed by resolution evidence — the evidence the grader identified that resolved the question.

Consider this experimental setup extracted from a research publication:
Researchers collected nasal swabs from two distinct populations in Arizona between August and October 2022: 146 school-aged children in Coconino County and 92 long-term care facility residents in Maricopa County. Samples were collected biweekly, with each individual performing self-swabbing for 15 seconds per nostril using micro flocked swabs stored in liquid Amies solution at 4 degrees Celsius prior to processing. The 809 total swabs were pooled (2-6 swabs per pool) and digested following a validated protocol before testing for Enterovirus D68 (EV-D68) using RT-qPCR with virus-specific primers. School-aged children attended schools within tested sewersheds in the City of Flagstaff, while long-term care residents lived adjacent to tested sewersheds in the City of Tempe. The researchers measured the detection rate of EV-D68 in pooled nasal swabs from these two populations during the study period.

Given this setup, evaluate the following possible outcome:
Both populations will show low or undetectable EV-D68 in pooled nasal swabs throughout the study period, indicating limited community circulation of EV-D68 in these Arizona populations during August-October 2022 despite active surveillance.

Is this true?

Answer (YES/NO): NO